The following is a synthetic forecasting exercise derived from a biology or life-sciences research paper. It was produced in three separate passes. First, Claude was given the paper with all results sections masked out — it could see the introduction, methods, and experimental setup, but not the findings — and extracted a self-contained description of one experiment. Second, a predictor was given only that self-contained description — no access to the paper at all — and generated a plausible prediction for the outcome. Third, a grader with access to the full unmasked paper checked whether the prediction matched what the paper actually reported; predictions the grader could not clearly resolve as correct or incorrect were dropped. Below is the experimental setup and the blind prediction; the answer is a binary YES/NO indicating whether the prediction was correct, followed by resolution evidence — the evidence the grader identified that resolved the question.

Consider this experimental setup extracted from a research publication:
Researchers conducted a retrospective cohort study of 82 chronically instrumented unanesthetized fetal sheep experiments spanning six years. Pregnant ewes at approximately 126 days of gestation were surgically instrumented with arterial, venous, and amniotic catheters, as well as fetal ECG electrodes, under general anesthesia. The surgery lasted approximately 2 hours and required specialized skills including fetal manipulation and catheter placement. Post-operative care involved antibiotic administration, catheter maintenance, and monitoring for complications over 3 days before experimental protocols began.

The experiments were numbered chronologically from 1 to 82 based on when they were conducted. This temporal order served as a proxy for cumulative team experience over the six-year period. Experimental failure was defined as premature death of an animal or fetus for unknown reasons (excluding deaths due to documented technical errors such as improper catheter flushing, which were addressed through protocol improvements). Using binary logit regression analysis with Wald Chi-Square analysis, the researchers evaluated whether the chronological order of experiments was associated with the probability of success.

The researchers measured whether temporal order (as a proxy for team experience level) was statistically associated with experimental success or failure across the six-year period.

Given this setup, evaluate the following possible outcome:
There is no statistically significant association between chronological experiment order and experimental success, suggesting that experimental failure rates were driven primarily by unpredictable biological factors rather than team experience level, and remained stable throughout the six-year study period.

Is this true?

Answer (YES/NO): NO